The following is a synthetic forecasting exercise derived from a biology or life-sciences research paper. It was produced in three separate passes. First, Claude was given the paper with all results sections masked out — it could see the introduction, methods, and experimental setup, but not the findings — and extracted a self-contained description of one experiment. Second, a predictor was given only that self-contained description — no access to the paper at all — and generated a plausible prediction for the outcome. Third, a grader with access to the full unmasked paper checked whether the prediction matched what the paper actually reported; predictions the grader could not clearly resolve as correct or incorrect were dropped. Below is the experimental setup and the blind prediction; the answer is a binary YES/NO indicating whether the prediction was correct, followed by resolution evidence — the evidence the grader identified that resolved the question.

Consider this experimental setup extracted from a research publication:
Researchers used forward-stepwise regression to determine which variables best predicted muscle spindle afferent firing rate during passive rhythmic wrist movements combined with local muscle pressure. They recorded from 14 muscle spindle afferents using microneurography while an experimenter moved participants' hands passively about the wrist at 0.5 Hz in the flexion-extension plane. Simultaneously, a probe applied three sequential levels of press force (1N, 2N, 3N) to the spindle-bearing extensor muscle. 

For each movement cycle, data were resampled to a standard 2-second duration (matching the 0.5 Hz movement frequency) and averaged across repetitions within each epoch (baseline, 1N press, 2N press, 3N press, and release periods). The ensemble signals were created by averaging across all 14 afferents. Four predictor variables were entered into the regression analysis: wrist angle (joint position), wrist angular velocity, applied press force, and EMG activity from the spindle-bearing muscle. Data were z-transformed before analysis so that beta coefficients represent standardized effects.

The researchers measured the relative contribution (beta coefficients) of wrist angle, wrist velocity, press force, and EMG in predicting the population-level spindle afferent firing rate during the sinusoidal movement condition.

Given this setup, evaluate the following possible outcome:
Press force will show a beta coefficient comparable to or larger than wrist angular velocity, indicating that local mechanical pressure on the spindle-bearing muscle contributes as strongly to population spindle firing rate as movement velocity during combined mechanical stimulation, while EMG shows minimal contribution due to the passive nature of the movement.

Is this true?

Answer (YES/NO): NO